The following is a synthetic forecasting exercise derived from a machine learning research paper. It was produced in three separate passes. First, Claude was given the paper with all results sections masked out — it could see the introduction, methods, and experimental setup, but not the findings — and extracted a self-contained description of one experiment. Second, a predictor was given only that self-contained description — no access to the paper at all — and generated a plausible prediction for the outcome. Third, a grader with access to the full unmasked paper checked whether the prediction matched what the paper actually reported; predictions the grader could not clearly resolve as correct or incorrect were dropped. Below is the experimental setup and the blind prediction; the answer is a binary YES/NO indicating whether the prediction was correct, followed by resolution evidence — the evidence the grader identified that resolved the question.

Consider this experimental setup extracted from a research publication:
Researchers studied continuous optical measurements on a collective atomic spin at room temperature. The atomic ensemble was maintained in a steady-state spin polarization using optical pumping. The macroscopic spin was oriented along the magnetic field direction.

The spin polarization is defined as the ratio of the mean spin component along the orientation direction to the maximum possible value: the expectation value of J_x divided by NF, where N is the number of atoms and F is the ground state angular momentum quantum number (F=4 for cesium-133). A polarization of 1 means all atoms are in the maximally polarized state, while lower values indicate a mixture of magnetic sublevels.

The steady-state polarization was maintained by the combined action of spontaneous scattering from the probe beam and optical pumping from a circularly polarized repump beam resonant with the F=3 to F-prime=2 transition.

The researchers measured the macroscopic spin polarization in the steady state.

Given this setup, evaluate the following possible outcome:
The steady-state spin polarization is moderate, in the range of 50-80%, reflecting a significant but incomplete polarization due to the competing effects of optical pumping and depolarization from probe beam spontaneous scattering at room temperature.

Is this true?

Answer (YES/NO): YES